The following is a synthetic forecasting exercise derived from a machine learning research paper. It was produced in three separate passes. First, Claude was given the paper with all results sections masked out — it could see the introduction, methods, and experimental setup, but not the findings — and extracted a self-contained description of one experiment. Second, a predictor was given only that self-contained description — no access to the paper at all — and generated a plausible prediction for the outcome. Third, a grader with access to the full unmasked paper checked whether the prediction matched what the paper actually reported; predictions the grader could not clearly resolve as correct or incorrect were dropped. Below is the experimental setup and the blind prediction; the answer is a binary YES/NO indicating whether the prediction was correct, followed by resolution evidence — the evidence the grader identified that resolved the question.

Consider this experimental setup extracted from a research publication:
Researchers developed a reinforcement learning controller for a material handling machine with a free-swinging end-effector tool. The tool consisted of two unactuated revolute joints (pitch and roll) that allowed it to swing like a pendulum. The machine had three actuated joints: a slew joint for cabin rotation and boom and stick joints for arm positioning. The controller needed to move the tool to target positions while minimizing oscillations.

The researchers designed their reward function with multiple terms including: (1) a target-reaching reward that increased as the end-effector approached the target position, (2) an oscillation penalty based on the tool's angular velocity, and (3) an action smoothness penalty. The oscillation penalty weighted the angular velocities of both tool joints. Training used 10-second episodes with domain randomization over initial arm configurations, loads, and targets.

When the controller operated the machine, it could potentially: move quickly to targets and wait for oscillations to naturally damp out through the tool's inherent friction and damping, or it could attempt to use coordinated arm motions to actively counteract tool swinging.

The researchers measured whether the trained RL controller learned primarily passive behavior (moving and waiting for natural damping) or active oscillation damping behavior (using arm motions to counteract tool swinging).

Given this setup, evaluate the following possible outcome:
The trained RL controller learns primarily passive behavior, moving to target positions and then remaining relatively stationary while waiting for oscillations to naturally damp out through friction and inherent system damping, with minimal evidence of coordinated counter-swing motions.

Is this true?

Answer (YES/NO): NO